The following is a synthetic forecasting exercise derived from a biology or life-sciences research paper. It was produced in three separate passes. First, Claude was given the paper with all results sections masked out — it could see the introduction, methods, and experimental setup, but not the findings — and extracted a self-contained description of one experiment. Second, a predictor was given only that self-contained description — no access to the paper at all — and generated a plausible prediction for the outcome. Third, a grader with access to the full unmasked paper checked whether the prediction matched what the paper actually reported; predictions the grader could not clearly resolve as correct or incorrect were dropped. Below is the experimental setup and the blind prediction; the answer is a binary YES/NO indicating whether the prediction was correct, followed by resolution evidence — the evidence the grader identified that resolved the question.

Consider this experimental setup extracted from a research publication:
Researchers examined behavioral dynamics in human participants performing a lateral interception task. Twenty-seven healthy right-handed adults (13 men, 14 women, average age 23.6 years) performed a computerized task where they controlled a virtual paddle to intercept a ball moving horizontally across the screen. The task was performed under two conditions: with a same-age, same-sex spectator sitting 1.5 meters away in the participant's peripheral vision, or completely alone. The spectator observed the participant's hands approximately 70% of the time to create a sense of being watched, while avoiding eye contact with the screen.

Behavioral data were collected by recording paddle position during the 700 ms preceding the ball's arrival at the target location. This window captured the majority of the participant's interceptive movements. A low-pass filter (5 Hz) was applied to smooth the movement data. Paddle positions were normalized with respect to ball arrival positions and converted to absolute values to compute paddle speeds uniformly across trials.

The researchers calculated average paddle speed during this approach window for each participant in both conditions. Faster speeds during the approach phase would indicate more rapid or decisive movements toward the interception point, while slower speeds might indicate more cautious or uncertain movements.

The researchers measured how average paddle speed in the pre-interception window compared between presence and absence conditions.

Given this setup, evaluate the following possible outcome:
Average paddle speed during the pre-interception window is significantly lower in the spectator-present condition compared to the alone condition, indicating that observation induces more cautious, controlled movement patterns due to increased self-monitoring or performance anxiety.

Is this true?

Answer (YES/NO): NO